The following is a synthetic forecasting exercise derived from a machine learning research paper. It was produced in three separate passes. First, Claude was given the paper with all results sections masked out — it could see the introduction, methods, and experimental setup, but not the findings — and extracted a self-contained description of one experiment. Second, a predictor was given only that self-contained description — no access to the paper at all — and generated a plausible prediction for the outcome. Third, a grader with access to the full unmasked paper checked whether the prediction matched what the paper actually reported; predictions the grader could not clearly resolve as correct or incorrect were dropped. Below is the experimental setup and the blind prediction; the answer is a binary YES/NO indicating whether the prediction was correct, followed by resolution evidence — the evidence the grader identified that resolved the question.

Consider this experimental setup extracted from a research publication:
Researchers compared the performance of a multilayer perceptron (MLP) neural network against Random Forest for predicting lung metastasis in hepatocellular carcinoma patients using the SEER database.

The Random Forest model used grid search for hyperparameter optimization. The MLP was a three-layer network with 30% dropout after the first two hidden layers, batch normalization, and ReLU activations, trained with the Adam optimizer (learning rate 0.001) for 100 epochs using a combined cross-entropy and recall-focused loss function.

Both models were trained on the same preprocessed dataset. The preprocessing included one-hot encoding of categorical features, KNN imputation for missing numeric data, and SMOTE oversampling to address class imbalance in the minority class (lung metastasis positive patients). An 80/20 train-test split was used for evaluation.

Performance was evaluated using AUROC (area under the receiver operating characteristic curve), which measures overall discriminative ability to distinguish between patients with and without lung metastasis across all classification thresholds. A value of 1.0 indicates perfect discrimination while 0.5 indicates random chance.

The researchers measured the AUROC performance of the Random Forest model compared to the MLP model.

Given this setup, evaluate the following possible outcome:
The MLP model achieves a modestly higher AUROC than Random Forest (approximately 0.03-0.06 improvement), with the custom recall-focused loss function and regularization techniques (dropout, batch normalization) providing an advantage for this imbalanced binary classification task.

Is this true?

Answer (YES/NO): NO